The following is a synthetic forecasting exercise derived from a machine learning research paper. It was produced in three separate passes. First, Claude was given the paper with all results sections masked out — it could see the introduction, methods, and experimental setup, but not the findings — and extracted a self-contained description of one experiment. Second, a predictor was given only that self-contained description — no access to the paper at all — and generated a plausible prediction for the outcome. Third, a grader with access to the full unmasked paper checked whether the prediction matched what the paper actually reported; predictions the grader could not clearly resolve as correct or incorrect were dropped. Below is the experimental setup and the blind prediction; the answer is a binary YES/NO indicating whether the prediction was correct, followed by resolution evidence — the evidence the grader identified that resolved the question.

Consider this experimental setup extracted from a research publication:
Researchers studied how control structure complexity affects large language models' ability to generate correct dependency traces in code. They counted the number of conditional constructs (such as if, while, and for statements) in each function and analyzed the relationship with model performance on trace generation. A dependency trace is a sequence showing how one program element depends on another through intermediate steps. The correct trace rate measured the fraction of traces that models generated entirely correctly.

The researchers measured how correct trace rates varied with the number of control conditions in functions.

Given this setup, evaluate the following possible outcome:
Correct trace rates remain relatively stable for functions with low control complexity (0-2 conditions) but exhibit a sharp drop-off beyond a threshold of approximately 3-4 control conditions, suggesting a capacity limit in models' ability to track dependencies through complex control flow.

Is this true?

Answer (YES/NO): NO